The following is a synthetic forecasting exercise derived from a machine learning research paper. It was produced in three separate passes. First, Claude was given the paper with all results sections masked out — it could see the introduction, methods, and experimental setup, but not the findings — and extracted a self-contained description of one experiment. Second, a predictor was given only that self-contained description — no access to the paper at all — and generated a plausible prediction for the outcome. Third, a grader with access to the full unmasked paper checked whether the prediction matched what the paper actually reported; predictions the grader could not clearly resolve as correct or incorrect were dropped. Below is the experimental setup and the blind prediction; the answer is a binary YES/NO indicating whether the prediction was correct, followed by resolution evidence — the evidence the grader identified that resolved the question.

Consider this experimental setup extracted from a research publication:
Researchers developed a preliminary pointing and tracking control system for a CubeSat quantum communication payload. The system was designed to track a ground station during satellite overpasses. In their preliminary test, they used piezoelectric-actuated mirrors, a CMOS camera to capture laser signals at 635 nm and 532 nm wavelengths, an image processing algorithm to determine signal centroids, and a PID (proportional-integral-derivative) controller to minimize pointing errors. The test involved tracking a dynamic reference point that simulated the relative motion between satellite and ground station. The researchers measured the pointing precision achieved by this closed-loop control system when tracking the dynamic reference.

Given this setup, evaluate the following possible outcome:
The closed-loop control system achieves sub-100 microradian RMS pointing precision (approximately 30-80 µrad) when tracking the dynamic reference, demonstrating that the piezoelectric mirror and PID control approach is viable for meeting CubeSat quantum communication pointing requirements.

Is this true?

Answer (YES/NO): NO